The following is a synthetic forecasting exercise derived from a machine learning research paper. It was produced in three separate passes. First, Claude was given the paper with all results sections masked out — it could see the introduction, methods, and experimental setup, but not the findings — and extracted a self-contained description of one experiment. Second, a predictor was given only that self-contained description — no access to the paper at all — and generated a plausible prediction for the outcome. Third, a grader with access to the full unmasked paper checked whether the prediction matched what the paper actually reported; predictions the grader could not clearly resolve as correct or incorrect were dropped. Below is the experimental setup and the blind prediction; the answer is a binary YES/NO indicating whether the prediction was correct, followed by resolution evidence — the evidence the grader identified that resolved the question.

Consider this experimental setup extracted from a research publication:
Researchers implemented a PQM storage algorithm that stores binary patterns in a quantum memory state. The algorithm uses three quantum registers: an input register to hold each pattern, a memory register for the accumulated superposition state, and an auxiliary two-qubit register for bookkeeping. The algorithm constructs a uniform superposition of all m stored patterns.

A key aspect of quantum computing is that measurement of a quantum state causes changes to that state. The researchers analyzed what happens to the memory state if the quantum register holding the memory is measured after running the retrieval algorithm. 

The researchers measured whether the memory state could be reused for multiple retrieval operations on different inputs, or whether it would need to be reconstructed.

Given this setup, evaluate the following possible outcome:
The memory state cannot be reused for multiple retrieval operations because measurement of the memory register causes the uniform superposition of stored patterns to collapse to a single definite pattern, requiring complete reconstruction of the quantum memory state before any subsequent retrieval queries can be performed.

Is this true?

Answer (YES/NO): YES